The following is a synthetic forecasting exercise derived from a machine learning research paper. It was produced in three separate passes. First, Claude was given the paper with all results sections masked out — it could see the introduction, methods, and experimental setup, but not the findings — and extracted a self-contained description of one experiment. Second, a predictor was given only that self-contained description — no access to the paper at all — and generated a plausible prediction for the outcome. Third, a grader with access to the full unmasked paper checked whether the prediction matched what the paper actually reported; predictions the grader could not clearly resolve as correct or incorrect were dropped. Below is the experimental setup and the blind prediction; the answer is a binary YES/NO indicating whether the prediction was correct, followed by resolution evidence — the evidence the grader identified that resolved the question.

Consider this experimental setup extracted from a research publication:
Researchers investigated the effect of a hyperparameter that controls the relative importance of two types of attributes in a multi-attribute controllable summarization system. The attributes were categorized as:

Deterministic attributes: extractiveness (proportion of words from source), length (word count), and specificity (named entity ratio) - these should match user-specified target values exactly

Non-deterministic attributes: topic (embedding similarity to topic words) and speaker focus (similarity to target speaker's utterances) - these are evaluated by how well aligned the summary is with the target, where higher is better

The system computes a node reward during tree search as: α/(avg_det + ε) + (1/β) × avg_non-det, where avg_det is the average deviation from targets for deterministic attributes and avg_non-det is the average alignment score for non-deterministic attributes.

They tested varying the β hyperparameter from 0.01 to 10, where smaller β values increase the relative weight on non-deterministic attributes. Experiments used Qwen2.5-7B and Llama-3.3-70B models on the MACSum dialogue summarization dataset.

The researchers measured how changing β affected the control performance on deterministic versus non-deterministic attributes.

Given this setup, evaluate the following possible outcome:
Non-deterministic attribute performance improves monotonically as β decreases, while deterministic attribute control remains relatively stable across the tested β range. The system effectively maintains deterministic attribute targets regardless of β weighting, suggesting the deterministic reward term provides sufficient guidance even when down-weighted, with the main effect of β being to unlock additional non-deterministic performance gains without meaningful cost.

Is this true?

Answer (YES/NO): NO